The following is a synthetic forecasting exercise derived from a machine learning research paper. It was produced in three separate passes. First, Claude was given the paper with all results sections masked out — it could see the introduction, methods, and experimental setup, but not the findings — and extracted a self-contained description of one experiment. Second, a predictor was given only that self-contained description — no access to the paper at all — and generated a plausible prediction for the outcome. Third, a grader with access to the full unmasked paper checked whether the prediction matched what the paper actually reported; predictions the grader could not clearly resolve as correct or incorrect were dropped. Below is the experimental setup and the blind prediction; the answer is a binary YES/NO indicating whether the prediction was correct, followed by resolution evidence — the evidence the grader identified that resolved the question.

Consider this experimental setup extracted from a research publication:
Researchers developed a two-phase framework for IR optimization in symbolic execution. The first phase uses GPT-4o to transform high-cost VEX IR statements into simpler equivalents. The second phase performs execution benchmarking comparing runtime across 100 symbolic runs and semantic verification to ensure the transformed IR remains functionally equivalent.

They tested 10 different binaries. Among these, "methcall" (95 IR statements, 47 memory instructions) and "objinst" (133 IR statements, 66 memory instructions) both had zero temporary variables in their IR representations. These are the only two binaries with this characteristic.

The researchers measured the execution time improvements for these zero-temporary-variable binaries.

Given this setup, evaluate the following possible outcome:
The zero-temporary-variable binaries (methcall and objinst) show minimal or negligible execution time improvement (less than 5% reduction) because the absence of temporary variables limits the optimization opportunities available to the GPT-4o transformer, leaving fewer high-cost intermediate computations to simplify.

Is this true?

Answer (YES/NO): YES